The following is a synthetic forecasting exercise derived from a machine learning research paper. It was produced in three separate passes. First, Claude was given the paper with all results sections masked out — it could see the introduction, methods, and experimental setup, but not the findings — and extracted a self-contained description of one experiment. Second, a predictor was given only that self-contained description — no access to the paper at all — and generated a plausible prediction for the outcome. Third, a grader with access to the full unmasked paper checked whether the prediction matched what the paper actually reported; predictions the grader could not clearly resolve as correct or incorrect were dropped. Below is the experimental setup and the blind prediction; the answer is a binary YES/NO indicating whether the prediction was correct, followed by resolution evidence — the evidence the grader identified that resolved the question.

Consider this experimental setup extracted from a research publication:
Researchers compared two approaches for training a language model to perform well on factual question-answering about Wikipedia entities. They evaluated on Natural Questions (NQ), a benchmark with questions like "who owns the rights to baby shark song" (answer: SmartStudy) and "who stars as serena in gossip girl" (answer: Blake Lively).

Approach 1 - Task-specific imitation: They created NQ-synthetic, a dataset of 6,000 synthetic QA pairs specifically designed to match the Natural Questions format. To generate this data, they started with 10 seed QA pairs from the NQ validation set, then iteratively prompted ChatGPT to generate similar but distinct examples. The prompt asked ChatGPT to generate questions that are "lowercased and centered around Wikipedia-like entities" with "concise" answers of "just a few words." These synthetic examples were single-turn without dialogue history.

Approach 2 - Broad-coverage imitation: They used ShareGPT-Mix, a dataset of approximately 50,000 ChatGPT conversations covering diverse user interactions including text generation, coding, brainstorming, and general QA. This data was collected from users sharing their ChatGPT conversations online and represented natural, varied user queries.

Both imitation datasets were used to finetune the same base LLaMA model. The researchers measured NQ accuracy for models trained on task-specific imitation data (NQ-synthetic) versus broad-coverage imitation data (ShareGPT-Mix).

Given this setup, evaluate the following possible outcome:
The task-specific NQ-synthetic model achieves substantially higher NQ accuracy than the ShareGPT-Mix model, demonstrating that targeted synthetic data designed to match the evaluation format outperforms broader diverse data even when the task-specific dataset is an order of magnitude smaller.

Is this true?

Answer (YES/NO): YES